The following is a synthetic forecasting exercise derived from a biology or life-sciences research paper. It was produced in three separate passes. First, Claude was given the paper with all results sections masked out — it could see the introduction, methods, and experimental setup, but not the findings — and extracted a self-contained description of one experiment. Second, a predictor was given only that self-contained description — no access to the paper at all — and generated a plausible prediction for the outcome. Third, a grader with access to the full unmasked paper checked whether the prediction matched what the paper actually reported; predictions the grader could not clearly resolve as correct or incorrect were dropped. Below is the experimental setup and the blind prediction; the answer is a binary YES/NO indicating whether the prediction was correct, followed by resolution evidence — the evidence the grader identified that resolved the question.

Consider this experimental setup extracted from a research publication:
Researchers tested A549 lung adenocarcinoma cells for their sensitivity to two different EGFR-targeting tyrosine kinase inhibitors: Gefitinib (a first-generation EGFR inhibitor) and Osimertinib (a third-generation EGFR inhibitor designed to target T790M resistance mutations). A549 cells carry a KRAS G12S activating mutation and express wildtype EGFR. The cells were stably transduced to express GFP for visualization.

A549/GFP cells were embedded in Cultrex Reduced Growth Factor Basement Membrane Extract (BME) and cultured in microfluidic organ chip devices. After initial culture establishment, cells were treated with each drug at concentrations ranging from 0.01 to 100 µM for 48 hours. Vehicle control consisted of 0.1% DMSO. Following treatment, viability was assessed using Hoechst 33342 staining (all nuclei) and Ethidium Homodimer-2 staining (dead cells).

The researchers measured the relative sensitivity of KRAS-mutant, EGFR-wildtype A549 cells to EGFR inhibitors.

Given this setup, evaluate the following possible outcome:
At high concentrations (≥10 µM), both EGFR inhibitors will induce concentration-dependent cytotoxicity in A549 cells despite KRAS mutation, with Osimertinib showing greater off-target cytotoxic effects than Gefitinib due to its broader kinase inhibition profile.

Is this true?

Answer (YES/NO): NO